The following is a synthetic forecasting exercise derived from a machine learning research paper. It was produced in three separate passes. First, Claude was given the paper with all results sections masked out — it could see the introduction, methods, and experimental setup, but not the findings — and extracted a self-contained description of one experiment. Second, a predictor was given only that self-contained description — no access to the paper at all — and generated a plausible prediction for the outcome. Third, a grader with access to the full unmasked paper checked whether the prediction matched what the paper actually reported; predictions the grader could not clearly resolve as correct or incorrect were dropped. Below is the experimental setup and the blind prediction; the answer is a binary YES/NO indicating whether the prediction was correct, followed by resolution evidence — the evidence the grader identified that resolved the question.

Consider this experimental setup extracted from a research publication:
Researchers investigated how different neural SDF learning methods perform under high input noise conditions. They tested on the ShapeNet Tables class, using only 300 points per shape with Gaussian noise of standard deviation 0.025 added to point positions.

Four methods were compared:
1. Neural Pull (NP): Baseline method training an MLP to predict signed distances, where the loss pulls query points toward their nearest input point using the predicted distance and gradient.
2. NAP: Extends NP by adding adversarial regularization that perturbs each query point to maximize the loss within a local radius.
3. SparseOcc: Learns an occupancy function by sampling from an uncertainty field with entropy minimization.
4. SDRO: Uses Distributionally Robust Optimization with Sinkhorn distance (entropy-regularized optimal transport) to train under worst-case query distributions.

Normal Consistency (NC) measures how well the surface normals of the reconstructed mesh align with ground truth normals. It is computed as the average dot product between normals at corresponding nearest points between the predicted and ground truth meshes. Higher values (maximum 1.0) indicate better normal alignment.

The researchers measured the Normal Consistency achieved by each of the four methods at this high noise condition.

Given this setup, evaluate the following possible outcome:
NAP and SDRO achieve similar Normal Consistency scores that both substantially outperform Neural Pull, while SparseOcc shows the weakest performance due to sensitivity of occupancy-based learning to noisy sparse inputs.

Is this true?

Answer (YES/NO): NO